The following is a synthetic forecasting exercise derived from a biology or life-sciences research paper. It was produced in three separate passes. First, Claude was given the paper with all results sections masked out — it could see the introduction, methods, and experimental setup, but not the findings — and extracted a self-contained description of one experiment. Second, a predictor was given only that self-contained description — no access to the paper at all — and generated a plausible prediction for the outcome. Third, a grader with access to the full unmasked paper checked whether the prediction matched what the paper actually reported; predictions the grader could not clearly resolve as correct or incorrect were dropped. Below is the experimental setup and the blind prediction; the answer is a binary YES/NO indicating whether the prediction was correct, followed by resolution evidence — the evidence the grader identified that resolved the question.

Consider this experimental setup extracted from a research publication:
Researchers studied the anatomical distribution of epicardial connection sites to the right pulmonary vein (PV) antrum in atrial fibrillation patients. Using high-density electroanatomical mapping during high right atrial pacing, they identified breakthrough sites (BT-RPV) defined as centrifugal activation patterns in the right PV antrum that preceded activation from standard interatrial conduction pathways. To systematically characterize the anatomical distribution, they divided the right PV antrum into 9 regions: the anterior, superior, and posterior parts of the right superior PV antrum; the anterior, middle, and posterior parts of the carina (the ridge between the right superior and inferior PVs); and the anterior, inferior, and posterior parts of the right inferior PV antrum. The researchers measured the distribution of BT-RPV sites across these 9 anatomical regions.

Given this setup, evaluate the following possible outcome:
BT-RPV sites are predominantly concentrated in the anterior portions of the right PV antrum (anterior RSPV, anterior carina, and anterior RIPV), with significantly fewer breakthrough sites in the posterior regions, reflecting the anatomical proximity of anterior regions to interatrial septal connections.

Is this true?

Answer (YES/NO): NO